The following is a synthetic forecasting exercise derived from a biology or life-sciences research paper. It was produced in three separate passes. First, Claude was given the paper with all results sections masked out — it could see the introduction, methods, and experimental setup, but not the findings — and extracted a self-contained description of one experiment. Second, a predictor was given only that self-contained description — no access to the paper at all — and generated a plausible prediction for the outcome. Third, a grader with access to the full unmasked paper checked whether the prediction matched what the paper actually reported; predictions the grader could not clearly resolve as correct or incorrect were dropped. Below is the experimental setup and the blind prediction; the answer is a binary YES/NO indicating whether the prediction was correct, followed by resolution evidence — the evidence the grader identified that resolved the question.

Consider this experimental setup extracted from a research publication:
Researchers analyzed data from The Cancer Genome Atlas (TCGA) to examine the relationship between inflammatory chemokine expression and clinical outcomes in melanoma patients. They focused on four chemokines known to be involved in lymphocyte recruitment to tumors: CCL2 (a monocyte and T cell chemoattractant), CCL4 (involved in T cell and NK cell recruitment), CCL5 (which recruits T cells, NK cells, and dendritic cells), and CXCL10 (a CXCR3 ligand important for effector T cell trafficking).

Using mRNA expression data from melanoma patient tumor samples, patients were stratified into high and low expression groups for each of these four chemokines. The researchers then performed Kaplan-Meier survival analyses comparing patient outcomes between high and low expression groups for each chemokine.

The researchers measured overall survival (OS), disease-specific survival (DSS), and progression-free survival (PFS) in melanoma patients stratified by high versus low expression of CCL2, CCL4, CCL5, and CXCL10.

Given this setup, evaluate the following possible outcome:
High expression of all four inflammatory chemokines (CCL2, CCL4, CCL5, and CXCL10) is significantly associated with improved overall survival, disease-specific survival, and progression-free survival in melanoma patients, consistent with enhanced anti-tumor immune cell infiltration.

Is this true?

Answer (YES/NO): NO